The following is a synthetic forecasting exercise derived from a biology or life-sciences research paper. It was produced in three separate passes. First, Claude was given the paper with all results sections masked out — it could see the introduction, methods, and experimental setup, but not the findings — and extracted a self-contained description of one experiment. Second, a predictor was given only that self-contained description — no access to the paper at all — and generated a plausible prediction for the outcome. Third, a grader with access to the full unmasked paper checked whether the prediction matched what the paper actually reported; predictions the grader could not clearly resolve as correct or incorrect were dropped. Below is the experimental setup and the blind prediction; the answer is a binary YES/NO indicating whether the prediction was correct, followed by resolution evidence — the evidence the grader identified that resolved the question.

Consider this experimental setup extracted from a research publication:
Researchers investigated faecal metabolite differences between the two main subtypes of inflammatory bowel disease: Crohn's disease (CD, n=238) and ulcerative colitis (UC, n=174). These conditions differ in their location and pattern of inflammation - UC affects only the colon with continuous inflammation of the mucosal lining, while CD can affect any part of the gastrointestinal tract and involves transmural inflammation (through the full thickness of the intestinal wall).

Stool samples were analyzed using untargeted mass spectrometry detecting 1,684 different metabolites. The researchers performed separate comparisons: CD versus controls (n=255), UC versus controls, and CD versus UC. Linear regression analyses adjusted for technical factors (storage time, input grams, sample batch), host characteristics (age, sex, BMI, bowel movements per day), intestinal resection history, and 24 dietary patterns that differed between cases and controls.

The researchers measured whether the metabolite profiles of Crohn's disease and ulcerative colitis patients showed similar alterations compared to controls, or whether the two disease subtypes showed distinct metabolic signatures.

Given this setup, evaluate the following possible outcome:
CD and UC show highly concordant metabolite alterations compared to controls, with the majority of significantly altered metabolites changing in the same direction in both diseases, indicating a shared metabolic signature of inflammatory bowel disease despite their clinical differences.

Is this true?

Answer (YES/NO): YES